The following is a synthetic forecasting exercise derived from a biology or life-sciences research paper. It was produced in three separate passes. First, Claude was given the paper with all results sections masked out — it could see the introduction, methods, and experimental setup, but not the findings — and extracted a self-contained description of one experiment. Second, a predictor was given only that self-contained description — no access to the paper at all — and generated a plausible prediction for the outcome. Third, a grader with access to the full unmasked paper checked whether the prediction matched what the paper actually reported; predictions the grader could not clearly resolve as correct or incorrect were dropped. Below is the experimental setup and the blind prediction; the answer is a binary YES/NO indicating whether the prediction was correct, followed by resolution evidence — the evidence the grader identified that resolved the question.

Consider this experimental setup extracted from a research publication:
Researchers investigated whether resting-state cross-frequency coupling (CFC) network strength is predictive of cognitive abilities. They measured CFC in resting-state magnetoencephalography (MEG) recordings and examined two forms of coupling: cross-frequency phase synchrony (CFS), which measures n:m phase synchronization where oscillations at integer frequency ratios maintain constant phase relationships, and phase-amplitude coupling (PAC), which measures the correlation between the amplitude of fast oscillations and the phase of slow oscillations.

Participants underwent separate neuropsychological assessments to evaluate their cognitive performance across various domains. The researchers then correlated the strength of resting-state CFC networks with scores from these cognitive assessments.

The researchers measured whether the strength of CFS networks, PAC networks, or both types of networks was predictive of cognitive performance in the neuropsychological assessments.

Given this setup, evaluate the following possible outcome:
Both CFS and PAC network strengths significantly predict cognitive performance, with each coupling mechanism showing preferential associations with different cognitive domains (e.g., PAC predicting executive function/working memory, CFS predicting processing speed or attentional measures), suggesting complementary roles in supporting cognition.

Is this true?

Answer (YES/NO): NO